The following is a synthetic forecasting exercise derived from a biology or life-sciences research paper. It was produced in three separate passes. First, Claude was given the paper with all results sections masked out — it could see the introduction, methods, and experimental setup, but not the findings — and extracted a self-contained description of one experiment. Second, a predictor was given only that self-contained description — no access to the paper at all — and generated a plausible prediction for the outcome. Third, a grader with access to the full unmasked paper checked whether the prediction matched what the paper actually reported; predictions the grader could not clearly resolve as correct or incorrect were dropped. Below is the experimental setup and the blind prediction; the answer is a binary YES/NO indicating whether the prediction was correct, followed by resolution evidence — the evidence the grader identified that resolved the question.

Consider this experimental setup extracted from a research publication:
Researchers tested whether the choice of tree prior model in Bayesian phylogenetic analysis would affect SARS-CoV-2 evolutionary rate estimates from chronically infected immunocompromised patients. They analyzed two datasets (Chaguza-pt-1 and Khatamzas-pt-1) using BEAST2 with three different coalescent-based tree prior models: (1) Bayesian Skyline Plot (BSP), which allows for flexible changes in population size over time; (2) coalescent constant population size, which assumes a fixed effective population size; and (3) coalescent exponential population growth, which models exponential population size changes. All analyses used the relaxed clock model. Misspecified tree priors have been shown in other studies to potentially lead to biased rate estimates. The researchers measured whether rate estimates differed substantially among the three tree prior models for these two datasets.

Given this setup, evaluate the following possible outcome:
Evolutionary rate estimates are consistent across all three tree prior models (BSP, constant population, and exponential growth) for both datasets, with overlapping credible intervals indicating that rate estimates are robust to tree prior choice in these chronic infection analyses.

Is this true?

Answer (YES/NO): YES